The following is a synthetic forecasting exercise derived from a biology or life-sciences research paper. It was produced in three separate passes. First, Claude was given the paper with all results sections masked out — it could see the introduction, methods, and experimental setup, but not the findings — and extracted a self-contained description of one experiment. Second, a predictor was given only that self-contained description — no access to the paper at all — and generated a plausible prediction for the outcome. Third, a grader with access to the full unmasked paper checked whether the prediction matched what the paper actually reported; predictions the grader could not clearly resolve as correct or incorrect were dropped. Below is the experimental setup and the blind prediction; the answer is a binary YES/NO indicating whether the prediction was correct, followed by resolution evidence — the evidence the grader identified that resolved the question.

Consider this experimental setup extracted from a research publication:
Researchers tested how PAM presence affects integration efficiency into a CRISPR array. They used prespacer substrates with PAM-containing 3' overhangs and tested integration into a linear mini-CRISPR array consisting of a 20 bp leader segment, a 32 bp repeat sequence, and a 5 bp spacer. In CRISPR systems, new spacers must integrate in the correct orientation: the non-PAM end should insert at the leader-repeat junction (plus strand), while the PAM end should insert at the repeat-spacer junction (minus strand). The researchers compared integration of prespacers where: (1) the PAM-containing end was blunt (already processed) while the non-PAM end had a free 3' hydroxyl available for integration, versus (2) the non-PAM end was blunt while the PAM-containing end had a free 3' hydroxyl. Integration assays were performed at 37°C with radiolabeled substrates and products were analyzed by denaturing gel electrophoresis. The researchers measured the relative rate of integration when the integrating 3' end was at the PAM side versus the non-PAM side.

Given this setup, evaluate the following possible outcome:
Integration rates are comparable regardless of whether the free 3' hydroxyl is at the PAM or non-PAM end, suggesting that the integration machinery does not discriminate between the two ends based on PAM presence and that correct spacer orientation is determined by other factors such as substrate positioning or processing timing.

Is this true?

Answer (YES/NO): NO